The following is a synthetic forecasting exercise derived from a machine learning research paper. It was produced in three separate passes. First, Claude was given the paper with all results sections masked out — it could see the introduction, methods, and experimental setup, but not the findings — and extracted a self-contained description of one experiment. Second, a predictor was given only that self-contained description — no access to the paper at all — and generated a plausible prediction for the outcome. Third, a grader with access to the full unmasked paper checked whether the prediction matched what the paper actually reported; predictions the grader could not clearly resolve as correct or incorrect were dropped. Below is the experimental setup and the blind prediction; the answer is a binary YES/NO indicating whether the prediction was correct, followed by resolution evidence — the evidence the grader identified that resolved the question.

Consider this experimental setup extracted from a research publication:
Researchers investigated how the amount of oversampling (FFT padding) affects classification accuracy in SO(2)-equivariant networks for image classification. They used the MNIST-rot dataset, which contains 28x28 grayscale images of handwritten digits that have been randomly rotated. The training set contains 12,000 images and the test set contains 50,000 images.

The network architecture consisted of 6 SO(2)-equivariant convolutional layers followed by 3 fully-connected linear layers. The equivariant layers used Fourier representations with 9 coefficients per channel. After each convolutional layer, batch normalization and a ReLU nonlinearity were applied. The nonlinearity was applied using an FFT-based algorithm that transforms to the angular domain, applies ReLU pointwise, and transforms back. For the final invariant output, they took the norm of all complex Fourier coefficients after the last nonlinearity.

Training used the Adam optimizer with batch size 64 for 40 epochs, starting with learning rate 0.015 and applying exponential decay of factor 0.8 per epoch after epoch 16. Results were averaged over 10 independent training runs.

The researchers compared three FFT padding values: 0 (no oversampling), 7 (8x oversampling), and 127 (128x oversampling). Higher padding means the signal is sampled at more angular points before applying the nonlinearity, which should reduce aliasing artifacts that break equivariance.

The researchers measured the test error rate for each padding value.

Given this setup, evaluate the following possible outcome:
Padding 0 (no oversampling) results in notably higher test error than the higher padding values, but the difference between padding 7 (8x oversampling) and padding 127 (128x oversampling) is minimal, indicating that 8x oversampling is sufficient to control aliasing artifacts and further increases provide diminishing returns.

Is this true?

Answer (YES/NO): YES